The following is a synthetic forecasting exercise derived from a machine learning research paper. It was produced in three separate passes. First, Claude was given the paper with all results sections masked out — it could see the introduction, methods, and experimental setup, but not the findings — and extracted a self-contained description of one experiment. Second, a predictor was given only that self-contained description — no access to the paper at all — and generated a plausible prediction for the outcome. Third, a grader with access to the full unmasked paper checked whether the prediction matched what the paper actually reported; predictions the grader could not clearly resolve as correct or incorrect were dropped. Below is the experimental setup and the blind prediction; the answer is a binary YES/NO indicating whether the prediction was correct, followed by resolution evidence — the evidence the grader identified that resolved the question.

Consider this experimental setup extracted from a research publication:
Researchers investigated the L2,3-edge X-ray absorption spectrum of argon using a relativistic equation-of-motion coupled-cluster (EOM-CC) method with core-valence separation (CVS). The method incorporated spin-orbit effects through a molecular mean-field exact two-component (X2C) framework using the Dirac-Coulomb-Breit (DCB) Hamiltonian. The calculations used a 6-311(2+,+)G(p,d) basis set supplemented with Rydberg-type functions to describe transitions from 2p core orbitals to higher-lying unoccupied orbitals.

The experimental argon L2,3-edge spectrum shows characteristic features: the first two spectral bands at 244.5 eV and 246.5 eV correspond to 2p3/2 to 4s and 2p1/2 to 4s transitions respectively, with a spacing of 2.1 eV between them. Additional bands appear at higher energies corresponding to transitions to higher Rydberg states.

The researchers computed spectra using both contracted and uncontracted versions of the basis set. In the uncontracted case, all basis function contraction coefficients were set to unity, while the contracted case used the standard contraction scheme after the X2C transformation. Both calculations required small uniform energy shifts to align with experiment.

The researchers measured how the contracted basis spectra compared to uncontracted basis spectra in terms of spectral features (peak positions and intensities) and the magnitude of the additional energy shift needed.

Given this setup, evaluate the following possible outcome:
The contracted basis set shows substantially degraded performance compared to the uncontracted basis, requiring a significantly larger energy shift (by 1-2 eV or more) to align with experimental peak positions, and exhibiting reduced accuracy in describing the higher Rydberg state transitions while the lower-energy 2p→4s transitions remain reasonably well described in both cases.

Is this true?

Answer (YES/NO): NO